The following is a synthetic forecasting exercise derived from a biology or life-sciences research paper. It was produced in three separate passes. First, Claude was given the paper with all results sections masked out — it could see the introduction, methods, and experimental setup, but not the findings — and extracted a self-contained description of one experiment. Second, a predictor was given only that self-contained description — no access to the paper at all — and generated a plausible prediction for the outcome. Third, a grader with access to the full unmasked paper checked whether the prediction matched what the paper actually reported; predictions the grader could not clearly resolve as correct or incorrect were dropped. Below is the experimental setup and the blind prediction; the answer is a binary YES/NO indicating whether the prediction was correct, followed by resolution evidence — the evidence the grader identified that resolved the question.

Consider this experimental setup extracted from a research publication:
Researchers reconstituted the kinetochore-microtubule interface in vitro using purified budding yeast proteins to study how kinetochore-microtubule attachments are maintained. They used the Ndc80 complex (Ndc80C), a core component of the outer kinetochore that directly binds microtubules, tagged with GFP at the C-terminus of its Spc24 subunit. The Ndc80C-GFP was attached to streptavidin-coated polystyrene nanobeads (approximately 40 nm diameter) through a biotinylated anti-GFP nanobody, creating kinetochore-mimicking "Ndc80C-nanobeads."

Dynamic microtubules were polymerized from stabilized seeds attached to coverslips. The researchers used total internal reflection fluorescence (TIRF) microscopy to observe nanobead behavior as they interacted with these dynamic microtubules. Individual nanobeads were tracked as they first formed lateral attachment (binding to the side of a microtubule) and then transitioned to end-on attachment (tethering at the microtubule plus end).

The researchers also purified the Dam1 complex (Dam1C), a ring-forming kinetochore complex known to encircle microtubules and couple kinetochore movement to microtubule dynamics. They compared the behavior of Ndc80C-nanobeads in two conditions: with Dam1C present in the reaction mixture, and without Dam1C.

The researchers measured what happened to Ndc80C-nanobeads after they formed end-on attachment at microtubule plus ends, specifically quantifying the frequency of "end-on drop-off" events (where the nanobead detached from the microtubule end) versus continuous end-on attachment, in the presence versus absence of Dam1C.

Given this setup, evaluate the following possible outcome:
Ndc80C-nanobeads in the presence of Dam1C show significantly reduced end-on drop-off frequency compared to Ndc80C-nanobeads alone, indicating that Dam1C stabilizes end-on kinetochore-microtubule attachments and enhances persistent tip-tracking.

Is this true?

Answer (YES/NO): YES